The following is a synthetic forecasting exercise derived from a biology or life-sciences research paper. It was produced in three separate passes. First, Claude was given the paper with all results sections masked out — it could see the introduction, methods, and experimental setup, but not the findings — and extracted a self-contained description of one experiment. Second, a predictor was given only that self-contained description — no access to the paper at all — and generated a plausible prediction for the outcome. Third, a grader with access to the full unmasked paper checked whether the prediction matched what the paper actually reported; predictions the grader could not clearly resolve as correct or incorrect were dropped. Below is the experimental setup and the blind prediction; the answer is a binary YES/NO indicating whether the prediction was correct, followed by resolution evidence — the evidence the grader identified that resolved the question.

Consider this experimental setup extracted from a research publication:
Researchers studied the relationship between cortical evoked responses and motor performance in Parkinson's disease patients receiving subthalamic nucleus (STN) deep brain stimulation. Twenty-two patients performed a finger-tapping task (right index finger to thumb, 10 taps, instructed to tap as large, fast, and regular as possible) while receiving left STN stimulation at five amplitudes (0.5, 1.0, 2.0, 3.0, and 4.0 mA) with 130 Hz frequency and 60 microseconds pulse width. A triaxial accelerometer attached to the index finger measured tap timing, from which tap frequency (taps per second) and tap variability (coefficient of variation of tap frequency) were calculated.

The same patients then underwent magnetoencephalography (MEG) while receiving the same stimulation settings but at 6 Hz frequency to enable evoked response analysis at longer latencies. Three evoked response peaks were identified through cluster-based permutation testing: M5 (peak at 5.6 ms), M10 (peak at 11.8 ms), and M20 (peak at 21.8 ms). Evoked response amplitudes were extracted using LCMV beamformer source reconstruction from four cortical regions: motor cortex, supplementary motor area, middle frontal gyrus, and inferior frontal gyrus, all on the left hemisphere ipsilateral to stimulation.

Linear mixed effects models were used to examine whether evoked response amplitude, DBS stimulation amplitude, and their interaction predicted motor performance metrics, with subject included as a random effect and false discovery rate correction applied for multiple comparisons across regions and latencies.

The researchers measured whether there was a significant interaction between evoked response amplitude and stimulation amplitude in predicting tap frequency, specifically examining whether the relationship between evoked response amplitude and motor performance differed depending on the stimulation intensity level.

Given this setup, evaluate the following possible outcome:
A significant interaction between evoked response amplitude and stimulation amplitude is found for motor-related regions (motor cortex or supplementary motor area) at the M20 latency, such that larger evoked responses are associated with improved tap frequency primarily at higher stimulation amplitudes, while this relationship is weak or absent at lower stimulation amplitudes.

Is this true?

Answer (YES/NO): NO